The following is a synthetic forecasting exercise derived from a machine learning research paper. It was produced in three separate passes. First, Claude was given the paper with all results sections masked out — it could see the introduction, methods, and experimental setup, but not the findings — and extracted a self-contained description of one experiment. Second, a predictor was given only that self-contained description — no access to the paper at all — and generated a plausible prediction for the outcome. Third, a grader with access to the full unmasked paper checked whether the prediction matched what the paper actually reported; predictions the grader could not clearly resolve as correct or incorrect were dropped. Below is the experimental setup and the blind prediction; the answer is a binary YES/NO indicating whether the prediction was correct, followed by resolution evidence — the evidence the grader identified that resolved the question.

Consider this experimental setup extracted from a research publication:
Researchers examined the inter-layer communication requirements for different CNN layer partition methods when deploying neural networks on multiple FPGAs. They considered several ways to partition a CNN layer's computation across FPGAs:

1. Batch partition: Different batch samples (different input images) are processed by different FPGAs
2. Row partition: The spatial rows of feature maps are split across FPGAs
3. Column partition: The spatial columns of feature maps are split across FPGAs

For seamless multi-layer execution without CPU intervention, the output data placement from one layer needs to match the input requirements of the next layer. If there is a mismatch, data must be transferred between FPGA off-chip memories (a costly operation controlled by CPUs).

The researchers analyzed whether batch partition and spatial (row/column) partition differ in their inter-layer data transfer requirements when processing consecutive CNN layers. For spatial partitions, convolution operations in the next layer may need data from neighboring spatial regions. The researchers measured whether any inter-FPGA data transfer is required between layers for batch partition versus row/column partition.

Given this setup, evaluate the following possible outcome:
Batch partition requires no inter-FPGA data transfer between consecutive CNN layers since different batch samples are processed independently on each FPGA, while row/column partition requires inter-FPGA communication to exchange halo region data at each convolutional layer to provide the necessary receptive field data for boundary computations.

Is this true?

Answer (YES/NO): YES